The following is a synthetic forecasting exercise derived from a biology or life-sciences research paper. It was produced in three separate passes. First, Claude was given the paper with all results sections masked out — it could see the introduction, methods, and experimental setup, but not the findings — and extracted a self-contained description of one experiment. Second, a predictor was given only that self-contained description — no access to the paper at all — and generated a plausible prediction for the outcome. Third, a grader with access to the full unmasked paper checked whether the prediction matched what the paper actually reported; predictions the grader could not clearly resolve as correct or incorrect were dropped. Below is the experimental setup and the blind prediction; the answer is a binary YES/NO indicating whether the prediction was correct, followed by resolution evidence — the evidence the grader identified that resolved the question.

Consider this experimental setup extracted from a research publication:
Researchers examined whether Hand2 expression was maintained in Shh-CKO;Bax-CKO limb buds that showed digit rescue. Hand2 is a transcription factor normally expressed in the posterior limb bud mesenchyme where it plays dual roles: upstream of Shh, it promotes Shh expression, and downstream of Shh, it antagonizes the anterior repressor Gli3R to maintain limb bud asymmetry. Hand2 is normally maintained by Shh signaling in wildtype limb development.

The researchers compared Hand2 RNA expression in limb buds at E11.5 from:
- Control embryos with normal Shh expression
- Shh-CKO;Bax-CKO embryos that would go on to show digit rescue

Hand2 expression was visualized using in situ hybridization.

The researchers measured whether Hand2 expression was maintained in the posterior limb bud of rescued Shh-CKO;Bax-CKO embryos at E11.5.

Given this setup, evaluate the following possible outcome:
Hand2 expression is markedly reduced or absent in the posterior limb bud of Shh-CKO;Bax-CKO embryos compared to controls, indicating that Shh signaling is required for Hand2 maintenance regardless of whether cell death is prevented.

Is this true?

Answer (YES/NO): YES